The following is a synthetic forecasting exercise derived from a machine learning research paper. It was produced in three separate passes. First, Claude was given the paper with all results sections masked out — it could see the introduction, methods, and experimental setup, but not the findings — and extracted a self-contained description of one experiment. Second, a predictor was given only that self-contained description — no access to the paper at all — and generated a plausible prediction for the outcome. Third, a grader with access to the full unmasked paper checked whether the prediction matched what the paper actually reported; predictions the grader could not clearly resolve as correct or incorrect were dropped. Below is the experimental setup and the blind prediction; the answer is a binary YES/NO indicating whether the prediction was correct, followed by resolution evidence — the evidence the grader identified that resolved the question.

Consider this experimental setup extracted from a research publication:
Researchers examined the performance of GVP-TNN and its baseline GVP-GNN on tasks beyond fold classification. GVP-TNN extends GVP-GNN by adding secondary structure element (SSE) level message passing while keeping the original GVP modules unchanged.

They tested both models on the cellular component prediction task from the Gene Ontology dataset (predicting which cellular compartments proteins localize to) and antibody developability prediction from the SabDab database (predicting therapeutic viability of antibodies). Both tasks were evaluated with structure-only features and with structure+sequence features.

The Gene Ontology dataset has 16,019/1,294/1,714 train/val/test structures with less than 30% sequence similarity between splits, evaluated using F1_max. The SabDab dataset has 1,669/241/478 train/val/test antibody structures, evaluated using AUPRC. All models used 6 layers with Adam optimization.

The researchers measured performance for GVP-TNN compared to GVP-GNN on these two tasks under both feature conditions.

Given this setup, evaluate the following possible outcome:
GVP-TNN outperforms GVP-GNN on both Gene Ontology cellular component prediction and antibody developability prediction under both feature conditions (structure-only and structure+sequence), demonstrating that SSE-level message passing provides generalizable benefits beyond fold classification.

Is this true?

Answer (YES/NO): NO